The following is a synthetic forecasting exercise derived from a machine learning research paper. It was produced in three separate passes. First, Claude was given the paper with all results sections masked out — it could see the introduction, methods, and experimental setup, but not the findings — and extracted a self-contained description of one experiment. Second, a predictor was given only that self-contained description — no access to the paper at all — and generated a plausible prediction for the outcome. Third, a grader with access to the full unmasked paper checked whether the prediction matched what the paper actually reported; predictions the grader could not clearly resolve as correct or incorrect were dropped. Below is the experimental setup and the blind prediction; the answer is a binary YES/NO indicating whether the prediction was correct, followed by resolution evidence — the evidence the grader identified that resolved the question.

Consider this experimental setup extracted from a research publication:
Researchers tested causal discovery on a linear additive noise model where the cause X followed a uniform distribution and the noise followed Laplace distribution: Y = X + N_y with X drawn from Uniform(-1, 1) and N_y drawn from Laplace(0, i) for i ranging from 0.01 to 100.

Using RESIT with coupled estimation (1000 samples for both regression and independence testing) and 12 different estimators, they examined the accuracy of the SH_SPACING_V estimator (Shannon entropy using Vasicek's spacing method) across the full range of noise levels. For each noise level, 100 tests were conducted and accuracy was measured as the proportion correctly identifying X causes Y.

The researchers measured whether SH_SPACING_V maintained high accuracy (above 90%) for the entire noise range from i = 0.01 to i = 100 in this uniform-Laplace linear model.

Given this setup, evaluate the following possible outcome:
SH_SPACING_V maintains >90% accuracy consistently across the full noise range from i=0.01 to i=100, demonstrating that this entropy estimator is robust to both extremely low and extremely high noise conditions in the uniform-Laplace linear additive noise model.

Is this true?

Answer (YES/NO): YES